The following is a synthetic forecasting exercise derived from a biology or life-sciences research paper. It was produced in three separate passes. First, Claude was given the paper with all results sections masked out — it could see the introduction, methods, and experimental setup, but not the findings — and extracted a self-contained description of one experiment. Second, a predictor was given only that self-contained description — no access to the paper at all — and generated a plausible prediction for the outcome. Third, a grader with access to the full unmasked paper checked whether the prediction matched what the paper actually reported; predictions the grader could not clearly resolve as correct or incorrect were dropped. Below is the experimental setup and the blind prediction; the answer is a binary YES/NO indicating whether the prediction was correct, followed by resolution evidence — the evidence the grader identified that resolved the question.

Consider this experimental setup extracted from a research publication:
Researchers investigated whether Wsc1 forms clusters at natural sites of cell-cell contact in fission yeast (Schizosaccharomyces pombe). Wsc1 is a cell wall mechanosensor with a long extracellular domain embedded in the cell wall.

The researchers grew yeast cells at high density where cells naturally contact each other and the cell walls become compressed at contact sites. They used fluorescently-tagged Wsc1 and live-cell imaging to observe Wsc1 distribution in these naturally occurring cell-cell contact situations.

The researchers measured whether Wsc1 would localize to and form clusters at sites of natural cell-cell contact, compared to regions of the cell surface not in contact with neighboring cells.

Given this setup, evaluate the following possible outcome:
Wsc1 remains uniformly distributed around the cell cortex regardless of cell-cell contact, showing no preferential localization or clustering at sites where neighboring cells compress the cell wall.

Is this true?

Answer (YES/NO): NO